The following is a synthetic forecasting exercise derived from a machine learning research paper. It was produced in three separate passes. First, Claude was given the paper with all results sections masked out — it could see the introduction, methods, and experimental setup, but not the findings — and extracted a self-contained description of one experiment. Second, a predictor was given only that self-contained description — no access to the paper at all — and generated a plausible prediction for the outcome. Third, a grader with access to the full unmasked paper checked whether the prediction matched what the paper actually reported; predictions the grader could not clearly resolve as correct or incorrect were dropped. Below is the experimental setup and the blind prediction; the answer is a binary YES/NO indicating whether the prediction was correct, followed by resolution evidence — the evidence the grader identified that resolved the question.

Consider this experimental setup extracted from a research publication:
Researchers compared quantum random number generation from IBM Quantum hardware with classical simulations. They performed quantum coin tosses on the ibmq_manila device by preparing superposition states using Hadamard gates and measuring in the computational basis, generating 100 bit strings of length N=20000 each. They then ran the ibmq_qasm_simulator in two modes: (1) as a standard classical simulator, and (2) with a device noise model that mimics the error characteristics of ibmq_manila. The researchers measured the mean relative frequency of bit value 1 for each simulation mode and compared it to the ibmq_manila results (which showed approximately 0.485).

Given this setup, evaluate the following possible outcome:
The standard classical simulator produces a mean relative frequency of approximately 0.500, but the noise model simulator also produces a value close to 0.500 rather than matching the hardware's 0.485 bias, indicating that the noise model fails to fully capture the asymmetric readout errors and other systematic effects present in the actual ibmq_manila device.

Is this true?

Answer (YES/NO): NO